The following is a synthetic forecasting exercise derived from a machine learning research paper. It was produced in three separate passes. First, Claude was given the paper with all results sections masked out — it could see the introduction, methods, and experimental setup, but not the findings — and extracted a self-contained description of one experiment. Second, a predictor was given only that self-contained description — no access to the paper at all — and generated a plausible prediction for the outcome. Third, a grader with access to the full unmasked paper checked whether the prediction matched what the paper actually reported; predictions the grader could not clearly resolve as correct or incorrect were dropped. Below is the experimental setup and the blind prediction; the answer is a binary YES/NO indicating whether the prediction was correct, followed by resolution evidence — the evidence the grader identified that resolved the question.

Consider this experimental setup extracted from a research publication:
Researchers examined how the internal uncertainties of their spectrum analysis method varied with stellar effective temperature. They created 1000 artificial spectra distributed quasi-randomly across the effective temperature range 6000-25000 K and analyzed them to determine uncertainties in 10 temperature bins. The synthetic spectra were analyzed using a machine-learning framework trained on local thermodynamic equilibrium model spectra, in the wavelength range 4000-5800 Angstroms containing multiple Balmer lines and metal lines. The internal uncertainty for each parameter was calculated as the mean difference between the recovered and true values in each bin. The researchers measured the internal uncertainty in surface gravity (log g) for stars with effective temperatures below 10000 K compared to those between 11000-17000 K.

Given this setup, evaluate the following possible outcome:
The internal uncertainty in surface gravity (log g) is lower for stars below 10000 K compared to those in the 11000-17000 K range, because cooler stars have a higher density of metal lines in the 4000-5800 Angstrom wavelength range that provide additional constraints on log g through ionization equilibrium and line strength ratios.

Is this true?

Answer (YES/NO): NO